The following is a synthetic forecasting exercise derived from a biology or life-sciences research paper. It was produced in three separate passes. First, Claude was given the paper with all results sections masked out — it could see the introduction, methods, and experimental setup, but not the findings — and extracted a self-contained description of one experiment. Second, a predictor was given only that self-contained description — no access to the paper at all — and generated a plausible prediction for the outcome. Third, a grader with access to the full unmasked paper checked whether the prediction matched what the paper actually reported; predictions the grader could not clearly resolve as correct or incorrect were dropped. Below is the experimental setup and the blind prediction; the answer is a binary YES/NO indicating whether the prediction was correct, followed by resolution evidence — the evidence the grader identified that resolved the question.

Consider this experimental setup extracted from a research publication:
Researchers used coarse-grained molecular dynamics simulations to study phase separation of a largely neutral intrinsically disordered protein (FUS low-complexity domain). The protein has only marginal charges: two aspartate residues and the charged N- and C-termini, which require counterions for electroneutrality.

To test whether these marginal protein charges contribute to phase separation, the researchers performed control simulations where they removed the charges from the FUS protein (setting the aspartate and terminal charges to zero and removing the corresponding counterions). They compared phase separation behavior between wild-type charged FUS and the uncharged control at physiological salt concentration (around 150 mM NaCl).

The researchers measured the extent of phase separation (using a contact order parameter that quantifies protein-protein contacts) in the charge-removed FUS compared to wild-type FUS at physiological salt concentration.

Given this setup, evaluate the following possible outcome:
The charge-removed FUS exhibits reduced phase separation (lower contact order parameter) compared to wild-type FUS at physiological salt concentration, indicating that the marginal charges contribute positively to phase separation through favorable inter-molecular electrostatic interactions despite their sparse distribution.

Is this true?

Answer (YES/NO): NO